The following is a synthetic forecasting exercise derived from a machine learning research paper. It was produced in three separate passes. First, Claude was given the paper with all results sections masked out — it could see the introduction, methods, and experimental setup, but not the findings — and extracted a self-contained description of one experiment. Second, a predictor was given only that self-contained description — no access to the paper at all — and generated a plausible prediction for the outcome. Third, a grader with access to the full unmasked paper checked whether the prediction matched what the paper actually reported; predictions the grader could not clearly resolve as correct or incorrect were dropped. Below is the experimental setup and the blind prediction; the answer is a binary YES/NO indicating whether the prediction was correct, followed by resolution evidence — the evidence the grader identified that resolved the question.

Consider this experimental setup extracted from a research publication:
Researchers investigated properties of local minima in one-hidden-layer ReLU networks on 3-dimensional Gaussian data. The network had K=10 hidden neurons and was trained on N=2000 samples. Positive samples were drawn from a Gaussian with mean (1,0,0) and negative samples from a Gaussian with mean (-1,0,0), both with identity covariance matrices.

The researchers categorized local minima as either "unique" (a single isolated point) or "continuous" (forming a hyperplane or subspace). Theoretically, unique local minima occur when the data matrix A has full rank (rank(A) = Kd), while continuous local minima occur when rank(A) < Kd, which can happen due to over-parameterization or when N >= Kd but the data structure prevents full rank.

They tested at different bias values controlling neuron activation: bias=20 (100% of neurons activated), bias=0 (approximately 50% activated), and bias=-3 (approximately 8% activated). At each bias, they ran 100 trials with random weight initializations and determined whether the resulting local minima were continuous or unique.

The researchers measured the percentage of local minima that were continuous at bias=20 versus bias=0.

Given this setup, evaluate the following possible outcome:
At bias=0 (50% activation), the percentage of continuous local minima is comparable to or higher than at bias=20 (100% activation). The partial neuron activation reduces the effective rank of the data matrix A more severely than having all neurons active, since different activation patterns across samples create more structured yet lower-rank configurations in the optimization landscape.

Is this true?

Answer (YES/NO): NO